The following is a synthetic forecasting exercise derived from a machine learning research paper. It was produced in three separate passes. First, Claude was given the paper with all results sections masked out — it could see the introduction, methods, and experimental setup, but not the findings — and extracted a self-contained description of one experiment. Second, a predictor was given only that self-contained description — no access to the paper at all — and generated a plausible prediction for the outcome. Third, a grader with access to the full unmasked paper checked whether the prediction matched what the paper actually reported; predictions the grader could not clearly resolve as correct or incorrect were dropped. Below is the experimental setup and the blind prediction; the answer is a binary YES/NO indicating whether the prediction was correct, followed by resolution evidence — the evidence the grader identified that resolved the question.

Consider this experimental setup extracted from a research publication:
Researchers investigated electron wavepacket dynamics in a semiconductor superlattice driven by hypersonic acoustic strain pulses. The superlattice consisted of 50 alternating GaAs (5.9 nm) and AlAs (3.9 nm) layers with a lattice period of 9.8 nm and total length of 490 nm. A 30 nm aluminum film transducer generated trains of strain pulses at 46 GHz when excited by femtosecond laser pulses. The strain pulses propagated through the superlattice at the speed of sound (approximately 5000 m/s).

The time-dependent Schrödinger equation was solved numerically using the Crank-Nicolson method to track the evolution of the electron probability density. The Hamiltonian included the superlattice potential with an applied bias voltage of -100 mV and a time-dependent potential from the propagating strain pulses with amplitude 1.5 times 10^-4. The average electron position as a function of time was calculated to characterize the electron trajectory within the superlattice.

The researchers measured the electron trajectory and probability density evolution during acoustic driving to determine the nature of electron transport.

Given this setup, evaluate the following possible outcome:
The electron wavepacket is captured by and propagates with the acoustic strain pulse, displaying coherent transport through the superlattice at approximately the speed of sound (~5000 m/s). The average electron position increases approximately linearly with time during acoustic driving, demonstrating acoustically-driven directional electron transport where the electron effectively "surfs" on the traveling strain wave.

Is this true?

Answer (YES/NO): NO